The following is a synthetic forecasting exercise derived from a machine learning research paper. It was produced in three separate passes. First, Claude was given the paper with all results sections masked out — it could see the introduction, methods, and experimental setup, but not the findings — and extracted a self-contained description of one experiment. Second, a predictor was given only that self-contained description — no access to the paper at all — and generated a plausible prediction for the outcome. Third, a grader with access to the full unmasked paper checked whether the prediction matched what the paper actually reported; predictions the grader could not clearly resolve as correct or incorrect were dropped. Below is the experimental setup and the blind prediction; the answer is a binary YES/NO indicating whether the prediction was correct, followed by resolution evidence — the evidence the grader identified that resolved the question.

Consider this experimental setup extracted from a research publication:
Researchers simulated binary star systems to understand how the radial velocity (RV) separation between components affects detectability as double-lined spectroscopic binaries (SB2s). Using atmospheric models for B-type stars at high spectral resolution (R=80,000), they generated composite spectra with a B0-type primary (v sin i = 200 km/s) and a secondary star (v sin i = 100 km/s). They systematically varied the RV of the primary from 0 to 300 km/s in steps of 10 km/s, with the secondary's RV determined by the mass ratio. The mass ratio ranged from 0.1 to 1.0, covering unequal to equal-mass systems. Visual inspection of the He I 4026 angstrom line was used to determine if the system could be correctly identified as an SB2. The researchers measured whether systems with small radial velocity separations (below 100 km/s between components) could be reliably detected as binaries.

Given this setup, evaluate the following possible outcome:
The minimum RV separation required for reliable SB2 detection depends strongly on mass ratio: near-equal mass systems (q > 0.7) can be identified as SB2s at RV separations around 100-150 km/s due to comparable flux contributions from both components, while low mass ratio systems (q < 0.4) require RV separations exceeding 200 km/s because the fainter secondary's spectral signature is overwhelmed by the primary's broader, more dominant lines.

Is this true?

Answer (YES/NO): NO